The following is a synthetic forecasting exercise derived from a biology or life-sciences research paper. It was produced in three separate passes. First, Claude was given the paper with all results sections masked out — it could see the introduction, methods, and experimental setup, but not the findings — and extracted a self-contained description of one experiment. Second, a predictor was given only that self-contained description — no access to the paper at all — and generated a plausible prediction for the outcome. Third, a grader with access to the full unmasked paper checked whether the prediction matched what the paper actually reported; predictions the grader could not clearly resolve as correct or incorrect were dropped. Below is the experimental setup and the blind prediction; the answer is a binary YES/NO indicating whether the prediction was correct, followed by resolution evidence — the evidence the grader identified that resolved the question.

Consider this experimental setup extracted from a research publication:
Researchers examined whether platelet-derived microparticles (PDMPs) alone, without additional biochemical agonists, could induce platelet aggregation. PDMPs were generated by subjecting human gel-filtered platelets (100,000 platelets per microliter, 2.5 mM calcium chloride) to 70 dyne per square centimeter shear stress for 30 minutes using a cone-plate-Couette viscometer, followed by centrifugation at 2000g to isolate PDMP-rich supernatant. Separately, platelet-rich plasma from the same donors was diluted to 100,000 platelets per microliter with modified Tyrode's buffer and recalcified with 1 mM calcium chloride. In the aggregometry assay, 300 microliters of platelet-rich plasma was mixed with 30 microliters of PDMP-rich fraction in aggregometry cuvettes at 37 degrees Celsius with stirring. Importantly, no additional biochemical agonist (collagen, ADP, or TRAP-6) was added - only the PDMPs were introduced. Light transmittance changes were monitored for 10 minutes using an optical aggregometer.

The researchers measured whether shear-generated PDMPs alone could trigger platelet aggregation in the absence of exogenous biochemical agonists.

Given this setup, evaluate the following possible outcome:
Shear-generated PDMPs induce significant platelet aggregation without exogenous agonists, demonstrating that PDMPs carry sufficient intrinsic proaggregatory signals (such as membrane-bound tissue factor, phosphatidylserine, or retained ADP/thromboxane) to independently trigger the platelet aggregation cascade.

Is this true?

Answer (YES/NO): NO